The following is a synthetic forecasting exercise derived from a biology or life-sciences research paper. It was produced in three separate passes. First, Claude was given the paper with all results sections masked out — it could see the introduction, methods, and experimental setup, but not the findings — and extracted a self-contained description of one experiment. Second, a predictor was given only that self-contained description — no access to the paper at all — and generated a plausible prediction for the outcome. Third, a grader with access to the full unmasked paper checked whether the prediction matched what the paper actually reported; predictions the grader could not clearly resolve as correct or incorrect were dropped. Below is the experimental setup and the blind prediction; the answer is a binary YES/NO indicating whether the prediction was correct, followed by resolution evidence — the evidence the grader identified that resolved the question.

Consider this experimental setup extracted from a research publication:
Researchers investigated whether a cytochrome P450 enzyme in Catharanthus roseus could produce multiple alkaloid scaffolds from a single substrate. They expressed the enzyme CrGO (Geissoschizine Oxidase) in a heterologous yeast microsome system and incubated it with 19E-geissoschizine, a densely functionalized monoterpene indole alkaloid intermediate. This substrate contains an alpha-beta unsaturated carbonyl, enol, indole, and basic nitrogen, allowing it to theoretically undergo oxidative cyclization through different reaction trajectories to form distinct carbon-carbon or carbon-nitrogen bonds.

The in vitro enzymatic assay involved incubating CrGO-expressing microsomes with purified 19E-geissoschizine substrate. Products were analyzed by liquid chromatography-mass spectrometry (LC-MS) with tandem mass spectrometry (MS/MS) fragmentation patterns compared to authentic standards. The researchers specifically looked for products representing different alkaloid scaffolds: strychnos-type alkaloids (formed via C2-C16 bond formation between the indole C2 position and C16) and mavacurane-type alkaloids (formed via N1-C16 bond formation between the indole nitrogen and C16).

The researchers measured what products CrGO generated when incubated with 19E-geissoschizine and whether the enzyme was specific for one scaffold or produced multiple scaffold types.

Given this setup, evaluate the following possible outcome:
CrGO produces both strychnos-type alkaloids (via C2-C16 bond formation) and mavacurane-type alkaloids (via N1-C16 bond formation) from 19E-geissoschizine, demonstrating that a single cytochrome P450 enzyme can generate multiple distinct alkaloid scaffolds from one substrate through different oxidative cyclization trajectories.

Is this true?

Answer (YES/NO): YES